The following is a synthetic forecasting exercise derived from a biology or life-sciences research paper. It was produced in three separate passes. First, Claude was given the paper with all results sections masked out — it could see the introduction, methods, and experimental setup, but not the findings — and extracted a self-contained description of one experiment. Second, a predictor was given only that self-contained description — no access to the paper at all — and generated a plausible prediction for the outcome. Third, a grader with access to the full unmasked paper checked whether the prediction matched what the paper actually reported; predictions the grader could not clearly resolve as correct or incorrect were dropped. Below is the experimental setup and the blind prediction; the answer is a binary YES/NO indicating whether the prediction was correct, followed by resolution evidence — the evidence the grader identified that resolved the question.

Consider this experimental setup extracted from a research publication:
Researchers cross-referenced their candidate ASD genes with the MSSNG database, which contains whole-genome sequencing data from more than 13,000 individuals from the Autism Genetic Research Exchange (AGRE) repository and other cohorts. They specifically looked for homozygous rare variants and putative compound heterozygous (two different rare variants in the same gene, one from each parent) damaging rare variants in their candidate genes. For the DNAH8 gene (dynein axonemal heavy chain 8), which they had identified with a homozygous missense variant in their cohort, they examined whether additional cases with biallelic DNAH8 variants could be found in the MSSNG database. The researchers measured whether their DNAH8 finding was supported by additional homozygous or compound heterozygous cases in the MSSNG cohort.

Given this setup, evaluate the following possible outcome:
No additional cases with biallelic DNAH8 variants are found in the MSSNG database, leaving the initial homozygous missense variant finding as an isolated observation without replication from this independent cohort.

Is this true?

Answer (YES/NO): NO